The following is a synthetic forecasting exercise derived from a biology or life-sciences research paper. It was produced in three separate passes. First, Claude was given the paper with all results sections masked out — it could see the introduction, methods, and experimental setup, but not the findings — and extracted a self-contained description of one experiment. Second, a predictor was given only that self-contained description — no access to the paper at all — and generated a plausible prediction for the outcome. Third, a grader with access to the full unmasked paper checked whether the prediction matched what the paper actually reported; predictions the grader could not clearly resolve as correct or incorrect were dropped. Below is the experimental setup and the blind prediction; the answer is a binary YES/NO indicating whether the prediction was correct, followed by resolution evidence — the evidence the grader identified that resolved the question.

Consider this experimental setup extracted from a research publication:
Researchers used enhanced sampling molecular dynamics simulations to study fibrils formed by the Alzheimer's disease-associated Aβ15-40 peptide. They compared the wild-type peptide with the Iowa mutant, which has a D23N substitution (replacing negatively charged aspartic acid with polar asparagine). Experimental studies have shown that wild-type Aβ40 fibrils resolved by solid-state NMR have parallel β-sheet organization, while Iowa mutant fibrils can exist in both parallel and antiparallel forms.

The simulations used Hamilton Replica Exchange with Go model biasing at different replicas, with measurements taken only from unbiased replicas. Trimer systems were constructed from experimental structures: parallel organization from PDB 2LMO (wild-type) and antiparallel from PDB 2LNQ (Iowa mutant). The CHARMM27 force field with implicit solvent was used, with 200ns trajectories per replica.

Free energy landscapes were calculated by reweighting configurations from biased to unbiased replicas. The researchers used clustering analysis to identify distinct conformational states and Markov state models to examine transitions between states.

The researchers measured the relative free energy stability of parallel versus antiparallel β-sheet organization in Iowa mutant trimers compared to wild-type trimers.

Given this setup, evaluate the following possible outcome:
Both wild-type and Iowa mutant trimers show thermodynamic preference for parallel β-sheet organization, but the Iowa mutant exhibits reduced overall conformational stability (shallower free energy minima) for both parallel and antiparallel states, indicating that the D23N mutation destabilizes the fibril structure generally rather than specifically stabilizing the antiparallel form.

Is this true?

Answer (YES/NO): NO